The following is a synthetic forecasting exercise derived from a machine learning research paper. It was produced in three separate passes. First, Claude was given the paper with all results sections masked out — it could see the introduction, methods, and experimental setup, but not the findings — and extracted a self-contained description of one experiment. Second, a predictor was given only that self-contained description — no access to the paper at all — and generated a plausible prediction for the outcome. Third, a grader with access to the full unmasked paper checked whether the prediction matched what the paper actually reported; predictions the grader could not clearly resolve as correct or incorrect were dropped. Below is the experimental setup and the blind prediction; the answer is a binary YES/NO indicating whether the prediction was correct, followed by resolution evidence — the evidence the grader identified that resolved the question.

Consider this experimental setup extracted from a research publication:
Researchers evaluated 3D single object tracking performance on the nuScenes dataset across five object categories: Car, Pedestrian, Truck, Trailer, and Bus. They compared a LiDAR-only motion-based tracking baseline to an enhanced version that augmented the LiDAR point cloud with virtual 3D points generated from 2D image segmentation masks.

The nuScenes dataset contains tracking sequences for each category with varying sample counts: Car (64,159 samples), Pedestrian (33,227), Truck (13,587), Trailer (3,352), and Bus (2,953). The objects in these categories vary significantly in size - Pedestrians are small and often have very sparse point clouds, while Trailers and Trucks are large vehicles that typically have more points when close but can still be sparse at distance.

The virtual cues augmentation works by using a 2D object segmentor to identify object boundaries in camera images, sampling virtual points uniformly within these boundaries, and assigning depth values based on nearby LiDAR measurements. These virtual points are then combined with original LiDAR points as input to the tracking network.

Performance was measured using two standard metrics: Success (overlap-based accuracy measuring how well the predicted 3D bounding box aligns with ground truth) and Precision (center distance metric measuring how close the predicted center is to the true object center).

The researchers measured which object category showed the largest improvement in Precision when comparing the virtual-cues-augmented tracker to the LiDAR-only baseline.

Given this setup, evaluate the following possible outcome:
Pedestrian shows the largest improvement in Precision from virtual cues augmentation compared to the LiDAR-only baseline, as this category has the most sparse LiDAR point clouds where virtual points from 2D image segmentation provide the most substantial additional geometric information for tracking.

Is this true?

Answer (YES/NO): NO